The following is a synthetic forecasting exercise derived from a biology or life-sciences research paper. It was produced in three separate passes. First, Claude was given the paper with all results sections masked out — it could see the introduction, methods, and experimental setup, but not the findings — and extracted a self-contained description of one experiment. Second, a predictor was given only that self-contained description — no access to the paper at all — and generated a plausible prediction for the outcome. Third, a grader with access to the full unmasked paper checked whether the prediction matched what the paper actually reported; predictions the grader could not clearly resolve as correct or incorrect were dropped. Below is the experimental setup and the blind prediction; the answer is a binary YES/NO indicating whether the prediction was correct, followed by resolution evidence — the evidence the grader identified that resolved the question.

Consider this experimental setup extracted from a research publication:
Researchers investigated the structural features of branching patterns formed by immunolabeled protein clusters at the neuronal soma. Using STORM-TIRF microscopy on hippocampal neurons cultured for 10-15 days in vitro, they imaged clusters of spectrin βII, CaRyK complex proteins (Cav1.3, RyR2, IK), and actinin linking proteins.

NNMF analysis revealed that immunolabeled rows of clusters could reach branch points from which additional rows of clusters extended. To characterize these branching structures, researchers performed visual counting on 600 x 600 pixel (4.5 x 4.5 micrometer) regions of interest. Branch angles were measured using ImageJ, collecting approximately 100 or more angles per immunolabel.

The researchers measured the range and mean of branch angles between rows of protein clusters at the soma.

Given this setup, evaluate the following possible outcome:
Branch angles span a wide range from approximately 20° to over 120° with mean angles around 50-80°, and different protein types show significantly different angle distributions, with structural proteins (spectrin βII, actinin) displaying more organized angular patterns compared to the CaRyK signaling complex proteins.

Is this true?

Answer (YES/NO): NO